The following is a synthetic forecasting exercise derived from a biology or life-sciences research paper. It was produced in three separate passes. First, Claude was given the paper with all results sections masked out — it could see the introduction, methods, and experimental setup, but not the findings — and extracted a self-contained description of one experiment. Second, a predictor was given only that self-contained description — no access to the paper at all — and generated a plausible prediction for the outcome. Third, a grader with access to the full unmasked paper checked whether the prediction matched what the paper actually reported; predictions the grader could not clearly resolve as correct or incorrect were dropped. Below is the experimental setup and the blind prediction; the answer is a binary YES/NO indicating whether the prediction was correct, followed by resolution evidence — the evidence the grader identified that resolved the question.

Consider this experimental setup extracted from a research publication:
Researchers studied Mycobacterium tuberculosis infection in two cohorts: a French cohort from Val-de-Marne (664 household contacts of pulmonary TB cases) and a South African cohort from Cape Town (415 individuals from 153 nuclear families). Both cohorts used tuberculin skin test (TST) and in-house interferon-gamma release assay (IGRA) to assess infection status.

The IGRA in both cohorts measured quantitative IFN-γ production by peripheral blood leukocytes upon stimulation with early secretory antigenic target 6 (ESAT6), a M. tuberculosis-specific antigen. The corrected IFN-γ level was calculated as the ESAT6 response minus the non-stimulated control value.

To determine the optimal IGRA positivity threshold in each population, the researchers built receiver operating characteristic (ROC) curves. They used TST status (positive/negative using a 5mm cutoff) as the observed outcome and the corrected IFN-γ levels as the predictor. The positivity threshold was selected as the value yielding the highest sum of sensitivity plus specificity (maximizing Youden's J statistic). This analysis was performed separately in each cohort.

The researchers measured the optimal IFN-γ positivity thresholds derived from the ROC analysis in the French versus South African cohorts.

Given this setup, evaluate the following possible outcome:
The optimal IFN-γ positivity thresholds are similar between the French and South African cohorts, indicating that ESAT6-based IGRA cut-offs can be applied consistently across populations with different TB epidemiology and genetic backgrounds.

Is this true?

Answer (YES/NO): NO